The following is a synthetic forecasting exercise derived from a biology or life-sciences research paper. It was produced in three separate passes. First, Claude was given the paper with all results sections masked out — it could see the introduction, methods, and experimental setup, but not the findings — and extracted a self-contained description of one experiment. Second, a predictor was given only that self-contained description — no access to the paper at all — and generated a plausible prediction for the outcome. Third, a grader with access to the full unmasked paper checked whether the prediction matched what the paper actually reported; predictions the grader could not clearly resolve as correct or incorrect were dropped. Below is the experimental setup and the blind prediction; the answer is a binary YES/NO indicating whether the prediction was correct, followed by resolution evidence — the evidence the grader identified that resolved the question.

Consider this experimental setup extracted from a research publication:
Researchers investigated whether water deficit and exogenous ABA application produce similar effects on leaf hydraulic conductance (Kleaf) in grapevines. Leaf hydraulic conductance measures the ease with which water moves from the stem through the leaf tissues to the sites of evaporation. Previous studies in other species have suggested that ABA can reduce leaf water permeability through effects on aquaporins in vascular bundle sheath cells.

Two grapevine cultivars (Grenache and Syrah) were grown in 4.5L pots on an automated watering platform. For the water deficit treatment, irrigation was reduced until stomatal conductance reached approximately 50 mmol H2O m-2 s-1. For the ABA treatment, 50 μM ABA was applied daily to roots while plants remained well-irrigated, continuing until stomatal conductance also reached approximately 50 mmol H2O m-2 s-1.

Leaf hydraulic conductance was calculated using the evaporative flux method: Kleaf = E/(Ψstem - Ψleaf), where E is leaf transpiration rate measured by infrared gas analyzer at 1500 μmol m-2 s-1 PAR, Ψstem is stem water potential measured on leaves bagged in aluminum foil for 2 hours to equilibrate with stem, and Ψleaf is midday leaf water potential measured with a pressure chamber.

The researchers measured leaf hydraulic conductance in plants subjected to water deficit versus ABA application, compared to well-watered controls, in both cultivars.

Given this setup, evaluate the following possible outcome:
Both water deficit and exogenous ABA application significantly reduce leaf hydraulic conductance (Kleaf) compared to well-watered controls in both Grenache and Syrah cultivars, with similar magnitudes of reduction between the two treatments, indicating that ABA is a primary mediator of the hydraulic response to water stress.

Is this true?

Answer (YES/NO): YES